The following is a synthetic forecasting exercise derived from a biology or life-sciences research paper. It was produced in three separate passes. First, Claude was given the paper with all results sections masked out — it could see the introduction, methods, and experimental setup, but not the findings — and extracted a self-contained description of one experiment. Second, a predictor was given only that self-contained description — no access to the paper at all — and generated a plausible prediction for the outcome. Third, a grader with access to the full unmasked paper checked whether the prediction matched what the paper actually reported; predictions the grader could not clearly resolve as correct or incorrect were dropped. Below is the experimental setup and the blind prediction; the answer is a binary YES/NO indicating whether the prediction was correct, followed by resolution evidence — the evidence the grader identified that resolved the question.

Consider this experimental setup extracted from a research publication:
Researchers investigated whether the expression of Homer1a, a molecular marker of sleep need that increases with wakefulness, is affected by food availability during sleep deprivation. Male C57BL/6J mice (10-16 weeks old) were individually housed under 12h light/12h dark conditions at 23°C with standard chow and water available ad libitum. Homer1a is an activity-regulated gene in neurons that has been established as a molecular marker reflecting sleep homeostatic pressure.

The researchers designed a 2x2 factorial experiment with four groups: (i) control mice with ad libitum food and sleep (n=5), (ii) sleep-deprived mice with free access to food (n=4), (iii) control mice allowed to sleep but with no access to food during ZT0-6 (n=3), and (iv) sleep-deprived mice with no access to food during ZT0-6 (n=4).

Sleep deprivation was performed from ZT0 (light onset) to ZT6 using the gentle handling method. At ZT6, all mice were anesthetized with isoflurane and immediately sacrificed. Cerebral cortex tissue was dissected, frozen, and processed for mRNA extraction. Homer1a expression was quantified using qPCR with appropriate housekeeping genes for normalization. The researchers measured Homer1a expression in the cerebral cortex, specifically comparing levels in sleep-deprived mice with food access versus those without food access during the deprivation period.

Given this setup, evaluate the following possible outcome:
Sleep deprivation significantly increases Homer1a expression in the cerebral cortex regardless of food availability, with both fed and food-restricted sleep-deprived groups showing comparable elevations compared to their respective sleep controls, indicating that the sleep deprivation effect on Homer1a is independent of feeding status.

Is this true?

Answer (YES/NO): YES